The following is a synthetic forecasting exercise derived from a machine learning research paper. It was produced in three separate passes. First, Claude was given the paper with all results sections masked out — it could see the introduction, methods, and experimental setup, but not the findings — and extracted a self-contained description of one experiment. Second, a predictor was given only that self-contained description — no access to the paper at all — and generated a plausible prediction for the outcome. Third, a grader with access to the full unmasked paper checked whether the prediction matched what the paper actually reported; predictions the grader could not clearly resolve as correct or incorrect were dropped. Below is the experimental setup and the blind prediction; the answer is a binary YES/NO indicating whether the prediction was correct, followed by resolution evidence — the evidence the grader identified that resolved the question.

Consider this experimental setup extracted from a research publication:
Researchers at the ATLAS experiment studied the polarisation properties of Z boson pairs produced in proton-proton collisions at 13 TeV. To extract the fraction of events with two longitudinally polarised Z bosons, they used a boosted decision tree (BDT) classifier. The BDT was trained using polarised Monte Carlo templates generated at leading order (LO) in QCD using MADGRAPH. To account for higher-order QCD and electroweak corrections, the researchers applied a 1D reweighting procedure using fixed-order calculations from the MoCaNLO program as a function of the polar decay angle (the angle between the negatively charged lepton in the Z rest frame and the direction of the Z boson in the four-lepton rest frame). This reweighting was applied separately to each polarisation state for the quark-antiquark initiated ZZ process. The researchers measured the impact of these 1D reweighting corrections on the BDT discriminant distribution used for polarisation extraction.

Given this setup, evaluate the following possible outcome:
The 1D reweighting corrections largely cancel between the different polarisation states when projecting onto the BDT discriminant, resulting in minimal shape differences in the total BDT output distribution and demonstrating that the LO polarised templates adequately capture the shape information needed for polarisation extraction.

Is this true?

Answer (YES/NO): NO